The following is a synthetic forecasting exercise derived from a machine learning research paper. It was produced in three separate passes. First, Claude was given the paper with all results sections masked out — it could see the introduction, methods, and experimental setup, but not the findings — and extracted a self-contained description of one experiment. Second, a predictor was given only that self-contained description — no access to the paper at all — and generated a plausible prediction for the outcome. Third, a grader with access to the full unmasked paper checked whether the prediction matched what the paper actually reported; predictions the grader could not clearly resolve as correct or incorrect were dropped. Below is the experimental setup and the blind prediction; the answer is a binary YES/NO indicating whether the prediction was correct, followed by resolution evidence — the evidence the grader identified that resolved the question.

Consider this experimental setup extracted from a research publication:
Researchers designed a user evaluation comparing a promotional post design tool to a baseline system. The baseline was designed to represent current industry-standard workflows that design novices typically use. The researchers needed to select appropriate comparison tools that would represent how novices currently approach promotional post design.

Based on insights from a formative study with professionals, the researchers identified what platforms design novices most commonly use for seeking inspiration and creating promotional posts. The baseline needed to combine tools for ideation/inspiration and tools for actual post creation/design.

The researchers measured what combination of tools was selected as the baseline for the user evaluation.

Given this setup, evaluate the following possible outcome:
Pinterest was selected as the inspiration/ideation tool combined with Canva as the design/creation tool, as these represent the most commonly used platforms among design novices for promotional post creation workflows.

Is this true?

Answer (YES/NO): NO